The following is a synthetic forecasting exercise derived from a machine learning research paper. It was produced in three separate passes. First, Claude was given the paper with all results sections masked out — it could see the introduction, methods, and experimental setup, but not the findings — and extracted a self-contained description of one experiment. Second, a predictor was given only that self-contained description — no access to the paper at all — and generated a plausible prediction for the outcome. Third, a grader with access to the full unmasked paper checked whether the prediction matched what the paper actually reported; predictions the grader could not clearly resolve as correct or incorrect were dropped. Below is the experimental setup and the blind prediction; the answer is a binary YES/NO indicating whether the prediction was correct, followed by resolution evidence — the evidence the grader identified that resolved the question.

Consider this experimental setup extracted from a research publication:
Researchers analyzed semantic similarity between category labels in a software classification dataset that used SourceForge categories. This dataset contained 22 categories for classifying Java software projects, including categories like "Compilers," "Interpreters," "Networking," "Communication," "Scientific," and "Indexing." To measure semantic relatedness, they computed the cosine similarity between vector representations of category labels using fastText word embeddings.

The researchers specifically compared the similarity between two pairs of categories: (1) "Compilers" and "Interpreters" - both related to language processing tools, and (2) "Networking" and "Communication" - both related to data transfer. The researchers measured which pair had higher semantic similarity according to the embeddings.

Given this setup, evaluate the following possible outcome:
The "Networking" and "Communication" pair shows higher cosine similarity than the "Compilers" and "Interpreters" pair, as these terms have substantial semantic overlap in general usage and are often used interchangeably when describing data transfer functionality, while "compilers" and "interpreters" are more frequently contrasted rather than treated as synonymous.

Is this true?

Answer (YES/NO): NO